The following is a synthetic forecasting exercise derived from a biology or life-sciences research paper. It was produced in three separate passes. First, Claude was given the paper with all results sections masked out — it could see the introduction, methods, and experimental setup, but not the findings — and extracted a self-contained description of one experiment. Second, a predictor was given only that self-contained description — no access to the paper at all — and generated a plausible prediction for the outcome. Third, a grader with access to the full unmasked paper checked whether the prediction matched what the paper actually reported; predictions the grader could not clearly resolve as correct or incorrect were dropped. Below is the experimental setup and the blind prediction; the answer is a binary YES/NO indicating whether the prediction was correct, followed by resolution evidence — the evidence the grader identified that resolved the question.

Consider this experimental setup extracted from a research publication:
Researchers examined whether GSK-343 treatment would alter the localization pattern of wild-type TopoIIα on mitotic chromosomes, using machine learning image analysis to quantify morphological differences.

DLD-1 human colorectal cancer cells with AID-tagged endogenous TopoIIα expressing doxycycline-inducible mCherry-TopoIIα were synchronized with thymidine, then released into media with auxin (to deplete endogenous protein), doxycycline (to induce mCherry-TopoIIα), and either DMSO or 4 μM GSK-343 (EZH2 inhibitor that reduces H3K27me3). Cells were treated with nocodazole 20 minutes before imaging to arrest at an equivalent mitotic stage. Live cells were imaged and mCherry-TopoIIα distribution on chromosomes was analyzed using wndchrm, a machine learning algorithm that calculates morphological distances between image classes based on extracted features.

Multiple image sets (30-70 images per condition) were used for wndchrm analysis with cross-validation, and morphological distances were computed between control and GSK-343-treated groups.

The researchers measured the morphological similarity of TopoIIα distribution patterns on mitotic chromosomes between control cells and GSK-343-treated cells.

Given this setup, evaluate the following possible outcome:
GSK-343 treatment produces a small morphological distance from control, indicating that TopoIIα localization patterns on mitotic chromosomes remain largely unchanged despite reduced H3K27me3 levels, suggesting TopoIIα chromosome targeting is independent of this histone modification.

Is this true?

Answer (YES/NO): NO